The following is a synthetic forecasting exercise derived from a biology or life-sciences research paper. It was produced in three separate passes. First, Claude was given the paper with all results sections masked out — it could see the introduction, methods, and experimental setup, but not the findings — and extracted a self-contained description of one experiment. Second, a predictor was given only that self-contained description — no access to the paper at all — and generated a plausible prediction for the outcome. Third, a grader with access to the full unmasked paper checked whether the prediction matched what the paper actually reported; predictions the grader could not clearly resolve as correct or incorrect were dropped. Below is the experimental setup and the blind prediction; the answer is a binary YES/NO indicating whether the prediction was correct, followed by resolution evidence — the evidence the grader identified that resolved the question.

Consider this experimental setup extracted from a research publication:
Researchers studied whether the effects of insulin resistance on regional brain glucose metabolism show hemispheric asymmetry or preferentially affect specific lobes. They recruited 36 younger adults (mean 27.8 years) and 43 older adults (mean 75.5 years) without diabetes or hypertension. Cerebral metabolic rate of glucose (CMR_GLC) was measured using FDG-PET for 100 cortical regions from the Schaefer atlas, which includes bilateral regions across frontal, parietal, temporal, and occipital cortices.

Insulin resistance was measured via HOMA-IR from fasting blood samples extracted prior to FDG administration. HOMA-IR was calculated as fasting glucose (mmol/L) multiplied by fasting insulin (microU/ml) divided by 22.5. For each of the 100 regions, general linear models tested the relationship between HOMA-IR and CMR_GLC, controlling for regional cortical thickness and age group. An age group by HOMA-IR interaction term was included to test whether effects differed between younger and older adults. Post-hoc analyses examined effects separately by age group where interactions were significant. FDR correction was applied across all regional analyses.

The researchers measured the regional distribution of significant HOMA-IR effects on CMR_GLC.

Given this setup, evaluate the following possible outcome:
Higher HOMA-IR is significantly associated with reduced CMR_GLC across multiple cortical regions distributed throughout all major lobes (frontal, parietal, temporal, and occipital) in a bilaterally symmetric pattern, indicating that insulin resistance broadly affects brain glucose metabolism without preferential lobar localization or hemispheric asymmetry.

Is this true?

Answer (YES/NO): NO